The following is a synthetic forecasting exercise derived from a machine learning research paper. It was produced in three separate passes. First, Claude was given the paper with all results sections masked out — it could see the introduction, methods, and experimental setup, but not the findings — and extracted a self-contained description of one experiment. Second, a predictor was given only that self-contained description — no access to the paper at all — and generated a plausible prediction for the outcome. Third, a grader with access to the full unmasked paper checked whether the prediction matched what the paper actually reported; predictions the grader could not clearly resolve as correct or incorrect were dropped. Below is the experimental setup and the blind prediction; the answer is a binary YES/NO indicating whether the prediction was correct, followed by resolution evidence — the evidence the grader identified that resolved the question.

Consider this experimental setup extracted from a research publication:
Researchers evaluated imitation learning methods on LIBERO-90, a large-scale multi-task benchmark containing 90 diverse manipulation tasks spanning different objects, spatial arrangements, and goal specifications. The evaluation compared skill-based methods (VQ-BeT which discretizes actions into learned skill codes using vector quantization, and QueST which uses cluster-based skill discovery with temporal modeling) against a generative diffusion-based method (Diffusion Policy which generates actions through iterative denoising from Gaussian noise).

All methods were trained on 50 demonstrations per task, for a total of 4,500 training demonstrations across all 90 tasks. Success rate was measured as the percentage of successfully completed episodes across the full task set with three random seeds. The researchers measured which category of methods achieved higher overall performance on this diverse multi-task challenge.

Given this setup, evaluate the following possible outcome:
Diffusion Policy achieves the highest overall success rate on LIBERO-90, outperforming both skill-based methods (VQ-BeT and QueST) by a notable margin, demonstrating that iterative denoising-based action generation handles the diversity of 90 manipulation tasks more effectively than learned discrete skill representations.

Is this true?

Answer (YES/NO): NO